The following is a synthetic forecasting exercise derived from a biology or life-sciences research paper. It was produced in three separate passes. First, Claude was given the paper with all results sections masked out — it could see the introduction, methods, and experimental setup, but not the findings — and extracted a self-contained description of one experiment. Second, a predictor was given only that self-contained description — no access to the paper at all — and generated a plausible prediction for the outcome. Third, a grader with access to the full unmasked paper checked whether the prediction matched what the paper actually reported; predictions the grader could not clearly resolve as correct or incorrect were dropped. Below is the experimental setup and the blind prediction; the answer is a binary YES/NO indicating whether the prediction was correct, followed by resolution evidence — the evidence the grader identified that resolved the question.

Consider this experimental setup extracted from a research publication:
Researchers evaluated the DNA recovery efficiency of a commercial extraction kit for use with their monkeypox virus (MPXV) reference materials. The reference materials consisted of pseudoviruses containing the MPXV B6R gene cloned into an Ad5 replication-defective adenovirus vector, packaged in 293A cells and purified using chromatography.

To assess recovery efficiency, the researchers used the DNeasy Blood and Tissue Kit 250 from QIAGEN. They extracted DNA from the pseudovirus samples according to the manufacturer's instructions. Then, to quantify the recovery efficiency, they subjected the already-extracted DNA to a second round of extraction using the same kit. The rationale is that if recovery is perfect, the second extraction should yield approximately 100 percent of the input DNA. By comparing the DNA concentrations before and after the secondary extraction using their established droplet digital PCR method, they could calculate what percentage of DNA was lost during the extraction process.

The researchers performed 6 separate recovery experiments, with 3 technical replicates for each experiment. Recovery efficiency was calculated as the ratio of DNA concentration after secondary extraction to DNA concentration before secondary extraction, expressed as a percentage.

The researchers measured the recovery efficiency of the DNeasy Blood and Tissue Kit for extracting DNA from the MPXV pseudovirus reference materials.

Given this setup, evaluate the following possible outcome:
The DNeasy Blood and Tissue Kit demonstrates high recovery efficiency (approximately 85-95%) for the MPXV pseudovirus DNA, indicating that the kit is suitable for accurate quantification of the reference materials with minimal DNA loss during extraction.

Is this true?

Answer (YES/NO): NO